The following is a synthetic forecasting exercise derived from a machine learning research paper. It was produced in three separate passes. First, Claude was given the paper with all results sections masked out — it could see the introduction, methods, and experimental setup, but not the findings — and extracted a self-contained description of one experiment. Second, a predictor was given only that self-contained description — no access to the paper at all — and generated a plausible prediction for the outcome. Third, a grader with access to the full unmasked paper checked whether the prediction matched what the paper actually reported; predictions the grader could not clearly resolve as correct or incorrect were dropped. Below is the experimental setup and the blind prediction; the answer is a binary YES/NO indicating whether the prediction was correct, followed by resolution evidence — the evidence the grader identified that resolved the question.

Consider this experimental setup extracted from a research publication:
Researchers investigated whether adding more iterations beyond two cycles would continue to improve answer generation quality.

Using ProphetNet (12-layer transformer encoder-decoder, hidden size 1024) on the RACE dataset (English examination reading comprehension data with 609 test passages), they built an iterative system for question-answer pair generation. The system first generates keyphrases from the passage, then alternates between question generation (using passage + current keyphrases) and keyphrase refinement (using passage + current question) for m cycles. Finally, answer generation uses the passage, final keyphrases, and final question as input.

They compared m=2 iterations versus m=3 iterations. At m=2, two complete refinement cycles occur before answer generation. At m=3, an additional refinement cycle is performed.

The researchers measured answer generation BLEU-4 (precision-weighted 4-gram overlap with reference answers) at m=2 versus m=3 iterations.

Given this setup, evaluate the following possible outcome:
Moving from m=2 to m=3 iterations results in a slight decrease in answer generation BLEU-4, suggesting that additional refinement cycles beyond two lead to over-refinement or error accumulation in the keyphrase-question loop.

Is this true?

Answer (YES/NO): YES